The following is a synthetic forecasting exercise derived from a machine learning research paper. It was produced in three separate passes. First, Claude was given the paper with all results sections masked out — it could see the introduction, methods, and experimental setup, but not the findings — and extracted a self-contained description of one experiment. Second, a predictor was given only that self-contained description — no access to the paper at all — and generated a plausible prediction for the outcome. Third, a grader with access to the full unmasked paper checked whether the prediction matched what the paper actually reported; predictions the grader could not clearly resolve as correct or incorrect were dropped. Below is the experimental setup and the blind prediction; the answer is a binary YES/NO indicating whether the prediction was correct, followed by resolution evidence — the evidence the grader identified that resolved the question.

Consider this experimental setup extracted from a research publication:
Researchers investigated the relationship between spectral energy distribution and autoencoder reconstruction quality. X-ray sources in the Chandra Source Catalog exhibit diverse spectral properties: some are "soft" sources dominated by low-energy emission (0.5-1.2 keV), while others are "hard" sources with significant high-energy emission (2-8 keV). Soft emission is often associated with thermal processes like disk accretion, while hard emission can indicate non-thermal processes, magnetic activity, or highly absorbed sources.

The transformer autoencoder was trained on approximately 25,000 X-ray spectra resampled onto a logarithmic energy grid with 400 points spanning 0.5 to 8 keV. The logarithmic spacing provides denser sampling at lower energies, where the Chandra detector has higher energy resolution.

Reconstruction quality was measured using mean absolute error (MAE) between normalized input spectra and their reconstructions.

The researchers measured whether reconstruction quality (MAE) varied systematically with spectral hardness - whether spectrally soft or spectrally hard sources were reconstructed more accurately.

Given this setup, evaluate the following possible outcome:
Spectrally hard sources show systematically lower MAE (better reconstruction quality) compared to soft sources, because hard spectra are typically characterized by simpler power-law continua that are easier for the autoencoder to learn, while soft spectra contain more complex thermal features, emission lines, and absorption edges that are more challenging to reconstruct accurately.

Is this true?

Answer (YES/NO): YES